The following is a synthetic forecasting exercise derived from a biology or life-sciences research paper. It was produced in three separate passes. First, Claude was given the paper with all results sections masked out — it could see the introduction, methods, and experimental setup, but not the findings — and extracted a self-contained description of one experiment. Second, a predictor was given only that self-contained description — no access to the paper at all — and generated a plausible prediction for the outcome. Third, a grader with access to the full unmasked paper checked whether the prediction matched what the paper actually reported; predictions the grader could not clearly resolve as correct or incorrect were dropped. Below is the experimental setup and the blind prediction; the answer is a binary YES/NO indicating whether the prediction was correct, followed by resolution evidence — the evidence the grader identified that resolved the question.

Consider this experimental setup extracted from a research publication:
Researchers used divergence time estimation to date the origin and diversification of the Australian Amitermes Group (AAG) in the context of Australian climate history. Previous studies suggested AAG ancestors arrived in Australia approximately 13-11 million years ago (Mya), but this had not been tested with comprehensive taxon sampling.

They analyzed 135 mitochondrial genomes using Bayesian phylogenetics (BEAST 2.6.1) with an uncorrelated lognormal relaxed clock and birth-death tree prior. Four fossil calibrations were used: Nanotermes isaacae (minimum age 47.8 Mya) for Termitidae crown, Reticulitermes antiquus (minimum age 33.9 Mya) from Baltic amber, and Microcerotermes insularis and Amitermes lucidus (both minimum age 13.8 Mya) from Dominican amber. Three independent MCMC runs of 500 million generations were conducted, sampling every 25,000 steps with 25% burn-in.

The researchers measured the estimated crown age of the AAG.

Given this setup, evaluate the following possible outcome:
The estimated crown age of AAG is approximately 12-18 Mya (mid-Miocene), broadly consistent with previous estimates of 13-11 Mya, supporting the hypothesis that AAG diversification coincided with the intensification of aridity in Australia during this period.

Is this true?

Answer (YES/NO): NO